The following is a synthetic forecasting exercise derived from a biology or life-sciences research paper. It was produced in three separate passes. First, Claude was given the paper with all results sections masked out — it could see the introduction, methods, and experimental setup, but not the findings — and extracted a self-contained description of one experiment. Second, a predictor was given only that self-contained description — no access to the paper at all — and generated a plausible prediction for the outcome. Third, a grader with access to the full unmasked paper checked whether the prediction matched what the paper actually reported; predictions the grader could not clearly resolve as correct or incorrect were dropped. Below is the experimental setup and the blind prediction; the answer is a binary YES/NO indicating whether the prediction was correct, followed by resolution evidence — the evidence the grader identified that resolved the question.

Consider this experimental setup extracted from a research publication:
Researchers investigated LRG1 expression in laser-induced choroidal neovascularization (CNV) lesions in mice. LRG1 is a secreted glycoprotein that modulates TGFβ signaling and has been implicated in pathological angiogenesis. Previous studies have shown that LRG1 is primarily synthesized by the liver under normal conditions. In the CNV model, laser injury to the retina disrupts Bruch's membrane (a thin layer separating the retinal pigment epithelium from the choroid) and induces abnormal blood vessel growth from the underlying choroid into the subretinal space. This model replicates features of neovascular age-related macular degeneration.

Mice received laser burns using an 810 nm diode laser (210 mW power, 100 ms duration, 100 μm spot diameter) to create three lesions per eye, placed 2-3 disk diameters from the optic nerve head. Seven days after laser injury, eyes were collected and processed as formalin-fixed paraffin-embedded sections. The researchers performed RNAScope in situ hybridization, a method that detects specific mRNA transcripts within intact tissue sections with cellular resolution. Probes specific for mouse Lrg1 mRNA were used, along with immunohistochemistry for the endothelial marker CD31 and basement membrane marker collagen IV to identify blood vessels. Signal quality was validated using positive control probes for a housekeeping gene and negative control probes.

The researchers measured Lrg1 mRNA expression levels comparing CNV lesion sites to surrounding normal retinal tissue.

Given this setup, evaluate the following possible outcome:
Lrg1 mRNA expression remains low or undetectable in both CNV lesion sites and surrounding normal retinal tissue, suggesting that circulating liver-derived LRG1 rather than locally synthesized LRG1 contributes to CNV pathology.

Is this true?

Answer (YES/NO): NO